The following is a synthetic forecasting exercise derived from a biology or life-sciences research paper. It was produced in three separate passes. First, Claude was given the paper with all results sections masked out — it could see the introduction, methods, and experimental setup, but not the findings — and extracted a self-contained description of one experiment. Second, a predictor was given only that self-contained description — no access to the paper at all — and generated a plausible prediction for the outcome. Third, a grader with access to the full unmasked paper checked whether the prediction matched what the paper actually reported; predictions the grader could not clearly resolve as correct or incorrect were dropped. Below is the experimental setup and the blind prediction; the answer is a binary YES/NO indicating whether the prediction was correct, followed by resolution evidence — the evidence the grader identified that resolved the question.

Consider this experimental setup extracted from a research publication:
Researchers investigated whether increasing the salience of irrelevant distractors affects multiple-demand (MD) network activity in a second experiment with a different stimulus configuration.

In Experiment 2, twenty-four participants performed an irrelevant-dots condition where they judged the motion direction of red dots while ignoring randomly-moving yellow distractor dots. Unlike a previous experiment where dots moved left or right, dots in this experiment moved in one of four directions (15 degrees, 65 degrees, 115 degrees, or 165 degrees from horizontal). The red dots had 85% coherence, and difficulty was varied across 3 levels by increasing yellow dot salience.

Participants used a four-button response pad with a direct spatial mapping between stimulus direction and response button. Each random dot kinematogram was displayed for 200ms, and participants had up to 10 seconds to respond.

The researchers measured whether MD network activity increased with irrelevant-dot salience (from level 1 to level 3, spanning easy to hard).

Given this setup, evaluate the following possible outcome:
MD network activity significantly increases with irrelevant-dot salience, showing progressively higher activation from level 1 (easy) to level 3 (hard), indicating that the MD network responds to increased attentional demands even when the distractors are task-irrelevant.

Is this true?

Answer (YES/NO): NO